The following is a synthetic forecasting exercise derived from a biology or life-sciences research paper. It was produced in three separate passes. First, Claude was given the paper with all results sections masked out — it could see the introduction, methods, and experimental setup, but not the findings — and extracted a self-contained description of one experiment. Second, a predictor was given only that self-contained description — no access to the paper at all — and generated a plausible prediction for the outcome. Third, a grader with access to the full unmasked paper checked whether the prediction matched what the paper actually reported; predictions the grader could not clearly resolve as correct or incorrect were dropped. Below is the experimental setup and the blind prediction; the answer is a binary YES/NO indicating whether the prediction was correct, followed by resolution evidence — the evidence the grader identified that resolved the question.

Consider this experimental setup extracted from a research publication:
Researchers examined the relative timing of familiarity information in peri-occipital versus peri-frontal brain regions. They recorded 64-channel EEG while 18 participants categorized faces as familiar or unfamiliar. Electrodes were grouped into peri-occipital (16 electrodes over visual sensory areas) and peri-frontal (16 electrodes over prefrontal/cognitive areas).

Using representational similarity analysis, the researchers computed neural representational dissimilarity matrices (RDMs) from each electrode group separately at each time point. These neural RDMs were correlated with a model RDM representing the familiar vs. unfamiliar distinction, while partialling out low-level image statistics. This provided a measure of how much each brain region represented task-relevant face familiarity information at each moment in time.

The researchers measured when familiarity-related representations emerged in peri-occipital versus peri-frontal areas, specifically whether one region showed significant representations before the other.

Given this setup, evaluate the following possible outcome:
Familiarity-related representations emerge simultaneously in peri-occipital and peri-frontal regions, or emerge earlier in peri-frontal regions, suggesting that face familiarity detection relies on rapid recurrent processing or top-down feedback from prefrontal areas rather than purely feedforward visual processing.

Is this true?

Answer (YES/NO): NO